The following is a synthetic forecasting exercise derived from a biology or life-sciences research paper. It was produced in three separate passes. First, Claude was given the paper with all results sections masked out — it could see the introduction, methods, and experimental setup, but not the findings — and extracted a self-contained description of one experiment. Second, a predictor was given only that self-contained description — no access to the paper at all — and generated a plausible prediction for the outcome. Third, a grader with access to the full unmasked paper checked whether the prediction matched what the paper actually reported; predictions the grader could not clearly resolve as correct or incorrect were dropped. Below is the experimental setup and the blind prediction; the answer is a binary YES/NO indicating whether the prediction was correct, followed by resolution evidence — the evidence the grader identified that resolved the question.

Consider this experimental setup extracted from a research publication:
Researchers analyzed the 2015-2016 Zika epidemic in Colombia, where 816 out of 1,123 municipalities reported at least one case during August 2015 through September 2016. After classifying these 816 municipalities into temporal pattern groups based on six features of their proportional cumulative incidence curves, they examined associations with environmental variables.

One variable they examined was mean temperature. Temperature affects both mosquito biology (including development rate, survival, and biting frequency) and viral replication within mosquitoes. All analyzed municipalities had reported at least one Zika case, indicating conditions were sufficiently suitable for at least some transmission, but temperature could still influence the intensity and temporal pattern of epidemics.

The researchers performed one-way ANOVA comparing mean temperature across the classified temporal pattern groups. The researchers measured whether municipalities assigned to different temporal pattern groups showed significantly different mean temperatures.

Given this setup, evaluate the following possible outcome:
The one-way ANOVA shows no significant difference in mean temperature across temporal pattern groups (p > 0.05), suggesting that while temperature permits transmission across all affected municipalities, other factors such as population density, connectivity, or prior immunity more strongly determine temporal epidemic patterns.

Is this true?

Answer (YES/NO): NO